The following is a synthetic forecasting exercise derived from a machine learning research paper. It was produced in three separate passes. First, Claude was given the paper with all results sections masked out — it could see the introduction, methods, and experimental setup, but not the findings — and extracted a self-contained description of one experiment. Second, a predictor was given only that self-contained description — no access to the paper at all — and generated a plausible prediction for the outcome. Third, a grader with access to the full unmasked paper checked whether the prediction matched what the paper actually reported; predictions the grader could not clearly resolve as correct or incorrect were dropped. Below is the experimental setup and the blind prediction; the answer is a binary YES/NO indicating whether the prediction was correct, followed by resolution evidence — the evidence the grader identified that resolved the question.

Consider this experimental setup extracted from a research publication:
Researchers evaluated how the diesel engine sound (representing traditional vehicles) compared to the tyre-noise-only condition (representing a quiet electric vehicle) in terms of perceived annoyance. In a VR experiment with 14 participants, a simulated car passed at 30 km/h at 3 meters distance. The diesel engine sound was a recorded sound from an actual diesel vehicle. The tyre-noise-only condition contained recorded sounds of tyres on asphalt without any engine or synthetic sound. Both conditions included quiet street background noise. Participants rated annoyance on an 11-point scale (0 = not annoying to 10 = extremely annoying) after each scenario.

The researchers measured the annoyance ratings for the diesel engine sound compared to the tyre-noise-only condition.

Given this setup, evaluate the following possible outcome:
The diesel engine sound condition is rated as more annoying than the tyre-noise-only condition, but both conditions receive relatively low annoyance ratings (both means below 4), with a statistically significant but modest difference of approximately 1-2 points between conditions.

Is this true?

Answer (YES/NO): NO